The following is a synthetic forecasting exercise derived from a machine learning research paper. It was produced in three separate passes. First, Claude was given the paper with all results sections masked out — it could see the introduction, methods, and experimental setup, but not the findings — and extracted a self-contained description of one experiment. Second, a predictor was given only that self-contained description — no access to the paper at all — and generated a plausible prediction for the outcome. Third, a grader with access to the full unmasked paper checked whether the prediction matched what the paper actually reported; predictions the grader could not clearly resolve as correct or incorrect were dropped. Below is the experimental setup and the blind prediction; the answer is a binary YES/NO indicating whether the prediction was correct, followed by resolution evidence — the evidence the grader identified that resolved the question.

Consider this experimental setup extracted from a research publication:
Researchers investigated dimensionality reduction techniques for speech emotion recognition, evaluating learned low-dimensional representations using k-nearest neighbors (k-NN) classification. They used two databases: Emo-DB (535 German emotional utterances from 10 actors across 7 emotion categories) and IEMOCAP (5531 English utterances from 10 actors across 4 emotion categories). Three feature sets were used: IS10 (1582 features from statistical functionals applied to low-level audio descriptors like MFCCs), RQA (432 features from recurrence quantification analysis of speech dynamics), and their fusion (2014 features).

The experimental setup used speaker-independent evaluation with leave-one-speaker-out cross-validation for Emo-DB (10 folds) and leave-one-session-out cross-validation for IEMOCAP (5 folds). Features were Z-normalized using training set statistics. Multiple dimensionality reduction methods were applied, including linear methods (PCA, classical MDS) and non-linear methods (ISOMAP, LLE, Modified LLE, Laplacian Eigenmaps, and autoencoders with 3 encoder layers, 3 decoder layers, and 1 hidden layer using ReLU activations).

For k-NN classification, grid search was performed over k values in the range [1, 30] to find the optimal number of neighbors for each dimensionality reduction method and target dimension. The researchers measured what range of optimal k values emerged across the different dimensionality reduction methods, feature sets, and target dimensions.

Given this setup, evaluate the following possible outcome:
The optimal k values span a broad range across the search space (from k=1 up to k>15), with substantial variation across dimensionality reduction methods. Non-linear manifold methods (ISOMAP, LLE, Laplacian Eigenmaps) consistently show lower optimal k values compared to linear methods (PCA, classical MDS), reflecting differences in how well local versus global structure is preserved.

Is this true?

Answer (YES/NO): NO